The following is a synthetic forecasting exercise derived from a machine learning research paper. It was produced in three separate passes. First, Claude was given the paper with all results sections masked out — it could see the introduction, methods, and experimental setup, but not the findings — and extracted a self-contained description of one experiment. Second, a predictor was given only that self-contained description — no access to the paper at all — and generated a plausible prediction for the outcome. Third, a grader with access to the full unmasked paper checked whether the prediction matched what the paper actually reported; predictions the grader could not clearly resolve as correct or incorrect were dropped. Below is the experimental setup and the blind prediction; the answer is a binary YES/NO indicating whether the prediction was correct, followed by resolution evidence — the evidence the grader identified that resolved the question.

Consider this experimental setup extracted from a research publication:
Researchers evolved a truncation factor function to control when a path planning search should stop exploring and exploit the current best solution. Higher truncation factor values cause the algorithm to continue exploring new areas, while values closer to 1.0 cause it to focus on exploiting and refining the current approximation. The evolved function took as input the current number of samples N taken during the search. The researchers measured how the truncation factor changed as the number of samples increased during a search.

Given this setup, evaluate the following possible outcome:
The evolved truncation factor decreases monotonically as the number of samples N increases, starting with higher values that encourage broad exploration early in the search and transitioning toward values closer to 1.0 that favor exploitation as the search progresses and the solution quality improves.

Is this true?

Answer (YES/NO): YES